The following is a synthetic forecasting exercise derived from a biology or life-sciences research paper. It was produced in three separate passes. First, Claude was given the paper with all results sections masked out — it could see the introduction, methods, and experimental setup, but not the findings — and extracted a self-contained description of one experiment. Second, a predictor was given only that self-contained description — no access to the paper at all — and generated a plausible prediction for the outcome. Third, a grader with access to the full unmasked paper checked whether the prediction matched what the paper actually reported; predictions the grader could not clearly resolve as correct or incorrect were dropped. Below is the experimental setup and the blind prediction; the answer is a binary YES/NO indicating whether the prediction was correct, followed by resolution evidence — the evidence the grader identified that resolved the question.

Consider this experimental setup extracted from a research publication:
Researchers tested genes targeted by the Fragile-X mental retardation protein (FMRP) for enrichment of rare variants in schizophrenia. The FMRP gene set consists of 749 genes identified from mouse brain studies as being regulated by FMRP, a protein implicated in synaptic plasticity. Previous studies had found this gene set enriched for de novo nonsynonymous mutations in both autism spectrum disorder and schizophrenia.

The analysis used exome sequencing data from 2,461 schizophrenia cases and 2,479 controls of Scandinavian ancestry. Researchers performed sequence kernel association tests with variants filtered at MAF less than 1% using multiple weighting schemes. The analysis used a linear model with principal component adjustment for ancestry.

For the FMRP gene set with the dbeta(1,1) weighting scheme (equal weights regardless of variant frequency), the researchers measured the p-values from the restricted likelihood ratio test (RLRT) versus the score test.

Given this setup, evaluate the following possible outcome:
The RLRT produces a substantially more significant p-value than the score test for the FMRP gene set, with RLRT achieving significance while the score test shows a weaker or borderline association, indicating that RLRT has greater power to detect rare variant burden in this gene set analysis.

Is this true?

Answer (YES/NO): NO